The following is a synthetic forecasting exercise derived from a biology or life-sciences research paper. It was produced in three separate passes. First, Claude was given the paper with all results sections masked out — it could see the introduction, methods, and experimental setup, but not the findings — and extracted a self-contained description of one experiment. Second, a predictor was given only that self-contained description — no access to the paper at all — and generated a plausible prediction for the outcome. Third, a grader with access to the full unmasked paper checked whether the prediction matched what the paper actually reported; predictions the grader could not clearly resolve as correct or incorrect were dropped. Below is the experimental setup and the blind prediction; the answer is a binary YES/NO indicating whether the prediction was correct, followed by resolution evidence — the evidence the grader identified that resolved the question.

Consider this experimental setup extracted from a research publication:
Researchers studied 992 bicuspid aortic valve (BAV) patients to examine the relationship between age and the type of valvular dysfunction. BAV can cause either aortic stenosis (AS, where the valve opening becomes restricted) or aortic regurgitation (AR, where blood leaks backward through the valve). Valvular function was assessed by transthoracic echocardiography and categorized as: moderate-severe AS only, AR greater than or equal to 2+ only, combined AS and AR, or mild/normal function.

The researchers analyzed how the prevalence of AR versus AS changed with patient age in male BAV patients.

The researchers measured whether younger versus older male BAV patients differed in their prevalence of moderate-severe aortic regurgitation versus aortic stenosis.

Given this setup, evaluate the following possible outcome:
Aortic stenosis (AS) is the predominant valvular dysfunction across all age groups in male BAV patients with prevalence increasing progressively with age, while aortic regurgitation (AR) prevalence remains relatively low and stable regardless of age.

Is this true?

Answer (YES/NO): NO